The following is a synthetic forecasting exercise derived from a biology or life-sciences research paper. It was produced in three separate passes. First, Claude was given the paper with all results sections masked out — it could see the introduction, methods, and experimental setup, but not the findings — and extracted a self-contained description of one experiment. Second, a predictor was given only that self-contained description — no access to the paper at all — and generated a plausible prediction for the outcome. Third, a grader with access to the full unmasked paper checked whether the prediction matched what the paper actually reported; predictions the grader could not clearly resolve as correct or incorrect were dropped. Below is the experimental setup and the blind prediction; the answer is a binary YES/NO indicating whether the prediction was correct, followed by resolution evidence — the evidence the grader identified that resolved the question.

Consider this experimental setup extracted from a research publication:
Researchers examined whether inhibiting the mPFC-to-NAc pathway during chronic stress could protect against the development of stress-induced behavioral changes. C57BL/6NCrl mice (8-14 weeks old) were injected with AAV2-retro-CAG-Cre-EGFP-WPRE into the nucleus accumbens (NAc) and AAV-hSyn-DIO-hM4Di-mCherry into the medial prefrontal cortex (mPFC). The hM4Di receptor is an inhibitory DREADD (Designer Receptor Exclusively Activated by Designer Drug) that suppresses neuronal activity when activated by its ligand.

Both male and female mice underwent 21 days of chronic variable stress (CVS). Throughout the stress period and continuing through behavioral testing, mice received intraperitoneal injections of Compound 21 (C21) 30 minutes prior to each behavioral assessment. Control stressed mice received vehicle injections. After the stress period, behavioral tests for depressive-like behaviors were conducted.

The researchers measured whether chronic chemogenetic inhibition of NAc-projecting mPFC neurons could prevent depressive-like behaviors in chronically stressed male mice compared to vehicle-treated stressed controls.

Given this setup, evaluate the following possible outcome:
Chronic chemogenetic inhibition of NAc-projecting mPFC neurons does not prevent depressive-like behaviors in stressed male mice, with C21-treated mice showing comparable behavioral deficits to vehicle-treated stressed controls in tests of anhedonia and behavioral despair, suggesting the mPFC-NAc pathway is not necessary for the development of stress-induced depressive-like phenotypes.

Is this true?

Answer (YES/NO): YES